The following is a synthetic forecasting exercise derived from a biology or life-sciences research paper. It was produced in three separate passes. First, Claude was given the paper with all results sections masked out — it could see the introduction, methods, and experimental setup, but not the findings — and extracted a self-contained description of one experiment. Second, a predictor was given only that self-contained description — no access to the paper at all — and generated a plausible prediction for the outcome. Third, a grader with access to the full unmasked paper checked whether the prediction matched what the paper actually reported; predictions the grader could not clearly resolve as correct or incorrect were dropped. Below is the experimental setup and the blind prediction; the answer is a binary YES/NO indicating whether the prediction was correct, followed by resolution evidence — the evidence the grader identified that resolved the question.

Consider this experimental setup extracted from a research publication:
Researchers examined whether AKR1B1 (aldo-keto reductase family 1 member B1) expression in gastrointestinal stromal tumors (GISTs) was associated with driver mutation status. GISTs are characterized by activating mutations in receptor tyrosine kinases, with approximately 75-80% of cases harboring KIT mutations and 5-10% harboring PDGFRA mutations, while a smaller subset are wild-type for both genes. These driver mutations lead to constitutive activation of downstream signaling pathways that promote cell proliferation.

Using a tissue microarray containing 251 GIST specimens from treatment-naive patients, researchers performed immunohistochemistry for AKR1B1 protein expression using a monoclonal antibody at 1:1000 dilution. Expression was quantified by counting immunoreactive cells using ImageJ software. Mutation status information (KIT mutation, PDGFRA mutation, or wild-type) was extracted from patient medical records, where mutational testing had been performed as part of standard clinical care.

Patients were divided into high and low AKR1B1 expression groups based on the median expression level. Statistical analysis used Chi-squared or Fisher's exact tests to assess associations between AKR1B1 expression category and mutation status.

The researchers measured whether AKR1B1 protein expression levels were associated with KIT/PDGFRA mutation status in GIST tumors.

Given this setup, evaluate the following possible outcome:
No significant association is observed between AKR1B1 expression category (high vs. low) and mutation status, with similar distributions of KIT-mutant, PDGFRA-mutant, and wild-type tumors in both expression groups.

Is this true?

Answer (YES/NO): YES